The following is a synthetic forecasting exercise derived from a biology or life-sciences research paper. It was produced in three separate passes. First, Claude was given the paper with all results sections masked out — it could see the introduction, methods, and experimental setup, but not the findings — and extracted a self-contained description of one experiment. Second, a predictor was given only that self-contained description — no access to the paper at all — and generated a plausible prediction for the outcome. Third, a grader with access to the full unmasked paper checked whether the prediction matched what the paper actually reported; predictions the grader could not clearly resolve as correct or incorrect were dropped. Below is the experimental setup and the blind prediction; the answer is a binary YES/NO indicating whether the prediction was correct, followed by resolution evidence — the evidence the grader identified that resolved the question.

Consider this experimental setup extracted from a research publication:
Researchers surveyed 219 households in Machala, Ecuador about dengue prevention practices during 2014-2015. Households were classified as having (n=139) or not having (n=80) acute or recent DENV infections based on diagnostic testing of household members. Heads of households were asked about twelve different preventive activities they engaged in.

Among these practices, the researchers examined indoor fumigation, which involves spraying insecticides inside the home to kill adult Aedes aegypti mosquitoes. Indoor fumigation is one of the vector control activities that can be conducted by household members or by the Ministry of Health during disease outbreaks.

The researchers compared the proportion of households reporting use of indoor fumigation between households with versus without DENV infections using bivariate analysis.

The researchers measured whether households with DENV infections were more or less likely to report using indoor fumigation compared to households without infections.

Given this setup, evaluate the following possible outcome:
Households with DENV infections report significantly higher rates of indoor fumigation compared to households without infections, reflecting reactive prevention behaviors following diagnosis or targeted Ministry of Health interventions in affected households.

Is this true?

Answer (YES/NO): NO